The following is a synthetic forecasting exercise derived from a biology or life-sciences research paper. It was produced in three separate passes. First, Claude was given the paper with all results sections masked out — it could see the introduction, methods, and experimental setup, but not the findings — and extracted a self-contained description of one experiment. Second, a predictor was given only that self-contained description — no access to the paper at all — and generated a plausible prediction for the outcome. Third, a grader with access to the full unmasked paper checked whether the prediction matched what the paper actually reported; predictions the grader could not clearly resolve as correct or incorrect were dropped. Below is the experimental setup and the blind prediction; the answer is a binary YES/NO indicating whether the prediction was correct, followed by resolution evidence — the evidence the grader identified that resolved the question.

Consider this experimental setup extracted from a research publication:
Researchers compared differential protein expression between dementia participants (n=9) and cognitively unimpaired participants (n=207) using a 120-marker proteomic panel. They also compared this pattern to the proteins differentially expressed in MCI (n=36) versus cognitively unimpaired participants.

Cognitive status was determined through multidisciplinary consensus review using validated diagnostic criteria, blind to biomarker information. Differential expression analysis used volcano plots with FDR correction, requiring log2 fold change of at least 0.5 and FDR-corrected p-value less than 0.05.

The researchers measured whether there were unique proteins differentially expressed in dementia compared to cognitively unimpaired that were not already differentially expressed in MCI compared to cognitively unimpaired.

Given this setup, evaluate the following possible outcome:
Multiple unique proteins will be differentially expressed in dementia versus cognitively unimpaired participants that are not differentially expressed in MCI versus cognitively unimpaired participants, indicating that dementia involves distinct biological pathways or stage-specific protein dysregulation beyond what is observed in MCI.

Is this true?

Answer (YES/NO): YES